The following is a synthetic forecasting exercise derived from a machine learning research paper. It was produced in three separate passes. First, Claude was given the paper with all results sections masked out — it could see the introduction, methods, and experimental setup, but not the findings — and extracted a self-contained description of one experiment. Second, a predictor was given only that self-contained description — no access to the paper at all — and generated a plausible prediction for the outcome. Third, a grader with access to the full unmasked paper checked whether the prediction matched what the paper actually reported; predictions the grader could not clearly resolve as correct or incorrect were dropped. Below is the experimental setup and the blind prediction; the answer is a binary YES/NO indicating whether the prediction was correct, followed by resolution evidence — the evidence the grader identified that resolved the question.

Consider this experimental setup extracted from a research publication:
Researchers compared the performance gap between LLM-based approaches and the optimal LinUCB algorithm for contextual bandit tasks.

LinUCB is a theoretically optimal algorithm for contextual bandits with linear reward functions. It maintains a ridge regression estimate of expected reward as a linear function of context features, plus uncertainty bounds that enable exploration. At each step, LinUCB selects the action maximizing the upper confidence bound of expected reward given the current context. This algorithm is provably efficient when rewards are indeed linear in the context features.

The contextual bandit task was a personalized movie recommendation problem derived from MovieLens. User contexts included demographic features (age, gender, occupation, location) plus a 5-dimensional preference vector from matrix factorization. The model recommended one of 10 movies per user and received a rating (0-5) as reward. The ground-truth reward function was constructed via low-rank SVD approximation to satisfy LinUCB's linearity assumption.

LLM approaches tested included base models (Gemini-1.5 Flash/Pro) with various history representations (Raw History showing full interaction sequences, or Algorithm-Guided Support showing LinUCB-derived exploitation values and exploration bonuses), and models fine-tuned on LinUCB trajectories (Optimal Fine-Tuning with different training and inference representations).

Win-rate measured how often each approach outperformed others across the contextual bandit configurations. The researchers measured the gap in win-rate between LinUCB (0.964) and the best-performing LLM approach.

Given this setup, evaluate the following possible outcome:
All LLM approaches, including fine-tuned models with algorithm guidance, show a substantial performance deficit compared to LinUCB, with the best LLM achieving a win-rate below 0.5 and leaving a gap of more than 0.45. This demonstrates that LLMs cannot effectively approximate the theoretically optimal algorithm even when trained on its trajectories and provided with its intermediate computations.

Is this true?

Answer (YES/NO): NO